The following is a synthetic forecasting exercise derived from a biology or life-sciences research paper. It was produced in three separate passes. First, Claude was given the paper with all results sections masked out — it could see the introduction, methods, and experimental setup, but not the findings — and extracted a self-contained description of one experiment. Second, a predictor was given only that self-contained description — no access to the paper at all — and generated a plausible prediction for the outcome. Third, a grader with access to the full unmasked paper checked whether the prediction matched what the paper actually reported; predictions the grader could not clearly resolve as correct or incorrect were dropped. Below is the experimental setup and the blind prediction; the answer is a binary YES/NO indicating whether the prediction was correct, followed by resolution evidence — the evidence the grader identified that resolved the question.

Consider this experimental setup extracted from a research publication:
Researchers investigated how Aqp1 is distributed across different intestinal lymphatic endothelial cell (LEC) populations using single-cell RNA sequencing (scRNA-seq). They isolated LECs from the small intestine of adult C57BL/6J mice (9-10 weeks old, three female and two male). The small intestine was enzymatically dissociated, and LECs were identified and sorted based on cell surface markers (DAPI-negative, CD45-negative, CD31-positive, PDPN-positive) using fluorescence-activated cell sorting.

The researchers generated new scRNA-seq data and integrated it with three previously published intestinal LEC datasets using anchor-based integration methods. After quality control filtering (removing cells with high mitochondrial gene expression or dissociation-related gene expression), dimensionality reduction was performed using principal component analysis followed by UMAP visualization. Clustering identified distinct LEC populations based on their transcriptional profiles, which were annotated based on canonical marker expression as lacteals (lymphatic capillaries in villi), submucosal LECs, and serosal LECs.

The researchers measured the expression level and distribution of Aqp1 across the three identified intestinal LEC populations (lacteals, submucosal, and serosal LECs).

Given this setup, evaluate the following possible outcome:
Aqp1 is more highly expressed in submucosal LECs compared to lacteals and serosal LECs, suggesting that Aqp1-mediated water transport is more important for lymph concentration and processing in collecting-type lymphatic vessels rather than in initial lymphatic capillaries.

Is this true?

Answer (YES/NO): NO